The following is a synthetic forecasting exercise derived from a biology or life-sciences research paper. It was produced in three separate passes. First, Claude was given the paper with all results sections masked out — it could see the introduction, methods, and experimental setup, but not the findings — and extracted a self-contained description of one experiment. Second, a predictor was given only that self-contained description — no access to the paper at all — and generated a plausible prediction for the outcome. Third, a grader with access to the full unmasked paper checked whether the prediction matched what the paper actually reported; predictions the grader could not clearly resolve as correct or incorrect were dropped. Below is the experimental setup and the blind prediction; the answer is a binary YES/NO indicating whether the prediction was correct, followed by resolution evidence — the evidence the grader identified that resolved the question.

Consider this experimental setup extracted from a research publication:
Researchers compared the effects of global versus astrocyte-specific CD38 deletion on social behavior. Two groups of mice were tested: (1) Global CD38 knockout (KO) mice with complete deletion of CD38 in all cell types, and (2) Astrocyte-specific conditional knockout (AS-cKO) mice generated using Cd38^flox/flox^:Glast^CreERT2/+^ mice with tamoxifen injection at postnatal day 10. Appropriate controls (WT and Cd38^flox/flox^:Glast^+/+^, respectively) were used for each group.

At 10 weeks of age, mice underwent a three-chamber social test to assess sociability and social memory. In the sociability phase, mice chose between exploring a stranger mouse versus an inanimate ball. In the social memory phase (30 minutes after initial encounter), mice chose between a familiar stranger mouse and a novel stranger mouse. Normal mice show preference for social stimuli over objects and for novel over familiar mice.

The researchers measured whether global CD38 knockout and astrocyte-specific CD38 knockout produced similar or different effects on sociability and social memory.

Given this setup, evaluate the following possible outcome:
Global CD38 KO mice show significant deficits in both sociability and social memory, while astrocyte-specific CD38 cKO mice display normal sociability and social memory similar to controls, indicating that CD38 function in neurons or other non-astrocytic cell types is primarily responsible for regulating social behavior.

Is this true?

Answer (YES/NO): NO